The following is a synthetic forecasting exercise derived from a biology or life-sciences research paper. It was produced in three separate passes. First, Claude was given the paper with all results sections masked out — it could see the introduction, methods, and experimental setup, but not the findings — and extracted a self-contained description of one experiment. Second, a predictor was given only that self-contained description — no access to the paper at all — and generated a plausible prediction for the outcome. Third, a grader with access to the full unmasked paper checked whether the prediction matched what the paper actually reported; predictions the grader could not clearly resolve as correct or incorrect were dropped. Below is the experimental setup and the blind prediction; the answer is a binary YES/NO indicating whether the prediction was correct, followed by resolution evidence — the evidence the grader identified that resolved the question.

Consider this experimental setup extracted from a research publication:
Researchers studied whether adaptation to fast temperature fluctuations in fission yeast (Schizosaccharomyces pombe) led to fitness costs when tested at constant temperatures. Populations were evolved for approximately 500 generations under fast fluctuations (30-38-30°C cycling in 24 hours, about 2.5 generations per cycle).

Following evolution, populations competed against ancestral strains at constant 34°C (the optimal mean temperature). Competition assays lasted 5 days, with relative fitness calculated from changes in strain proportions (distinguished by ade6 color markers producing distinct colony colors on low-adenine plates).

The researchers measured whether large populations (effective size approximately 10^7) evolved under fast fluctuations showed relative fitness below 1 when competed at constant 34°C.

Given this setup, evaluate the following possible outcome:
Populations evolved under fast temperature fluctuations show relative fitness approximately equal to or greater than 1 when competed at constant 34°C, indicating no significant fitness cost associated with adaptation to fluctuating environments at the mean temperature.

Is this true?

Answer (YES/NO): NO